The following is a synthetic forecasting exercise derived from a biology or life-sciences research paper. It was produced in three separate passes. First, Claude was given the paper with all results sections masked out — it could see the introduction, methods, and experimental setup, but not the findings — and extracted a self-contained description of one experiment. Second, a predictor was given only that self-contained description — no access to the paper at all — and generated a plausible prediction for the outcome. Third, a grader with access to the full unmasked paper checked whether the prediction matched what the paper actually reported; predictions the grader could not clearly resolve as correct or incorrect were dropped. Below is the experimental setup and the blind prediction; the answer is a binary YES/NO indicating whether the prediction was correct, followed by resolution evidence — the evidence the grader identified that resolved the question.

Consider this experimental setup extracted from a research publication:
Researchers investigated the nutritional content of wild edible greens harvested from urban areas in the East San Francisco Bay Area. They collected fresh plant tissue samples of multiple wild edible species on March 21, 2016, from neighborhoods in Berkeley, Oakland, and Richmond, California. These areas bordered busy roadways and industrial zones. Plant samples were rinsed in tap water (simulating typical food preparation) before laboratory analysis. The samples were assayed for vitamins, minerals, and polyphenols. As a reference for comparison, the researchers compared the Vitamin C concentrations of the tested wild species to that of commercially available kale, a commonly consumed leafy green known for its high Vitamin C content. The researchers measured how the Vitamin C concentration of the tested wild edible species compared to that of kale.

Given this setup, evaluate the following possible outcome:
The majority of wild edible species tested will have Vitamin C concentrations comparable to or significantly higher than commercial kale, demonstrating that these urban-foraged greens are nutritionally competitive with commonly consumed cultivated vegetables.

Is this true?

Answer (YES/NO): NO